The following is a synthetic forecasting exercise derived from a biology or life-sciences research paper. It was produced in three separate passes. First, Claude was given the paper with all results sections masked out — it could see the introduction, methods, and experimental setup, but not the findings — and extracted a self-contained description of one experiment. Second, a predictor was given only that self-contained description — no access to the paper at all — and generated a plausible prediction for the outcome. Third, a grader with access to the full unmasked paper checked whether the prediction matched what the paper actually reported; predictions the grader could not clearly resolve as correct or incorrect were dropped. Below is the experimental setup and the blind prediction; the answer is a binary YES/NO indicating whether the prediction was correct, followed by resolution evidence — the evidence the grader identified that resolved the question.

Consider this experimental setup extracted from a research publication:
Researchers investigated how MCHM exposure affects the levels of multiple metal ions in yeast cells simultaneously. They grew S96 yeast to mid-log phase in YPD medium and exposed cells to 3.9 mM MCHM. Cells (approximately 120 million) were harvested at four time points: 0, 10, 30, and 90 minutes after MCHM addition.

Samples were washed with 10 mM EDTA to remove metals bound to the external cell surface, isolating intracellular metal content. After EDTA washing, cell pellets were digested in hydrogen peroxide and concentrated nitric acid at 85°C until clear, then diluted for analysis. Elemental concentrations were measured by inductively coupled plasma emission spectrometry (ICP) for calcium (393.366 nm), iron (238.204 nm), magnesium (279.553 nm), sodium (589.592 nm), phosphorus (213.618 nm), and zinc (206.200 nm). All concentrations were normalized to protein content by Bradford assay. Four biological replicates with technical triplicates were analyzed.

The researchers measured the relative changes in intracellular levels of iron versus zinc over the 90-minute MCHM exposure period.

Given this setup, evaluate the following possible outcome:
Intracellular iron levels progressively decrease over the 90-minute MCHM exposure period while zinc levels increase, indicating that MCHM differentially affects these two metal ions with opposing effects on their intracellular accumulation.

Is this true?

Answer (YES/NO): NO